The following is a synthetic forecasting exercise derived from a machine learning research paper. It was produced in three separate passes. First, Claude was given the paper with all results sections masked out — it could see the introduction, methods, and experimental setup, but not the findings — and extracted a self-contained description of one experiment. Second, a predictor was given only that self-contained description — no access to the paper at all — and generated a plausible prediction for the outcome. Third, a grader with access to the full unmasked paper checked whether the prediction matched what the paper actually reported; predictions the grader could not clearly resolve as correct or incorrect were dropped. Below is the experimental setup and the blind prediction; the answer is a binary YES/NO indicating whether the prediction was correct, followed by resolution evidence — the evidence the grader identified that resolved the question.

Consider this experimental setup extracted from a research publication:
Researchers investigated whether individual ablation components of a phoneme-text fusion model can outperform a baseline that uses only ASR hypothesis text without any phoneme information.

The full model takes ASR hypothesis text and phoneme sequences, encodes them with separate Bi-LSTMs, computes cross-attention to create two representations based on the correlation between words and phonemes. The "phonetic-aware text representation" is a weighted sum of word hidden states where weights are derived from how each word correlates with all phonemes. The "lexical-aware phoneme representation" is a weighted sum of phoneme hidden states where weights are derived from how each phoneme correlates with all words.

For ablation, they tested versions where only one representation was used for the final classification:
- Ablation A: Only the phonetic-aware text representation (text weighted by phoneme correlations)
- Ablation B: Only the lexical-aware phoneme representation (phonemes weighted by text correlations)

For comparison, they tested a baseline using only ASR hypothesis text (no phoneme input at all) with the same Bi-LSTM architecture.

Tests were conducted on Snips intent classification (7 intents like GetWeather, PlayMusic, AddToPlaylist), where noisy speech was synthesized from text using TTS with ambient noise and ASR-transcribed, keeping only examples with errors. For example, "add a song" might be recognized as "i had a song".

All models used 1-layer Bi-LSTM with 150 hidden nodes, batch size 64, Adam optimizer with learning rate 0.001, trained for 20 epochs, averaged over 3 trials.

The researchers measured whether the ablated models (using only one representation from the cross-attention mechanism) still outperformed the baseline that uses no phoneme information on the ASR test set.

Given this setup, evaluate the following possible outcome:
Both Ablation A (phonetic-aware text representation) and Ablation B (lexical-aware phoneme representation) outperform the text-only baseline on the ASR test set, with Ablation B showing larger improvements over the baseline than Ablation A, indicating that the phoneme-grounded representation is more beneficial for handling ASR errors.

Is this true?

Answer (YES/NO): YES